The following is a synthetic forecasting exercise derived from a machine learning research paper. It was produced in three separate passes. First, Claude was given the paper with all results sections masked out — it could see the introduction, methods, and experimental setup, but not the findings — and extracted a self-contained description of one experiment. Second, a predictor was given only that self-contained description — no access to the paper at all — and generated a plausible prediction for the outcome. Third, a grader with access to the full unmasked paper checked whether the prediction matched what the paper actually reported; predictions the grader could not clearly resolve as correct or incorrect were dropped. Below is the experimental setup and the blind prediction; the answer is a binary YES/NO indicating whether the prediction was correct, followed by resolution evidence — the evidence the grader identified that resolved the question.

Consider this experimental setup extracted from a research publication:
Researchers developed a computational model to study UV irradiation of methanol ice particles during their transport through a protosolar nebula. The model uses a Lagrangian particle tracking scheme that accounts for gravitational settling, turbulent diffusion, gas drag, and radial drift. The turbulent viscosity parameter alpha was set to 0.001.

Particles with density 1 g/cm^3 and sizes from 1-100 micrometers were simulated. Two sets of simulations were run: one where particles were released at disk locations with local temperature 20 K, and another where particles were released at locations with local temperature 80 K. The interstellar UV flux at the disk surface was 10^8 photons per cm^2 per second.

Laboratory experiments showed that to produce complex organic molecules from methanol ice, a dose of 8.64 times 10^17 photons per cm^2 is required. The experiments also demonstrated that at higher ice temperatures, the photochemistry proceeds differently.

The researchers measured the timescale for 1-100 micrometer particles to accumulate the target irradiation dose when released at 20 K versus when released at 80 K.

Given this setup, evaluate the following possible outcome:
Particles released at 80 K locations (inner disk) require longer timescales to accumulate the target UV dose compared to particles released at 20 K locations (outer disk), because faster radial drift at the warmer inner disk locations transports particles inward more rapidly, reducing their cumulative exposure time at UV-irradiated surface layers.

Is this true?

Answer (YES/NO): NO